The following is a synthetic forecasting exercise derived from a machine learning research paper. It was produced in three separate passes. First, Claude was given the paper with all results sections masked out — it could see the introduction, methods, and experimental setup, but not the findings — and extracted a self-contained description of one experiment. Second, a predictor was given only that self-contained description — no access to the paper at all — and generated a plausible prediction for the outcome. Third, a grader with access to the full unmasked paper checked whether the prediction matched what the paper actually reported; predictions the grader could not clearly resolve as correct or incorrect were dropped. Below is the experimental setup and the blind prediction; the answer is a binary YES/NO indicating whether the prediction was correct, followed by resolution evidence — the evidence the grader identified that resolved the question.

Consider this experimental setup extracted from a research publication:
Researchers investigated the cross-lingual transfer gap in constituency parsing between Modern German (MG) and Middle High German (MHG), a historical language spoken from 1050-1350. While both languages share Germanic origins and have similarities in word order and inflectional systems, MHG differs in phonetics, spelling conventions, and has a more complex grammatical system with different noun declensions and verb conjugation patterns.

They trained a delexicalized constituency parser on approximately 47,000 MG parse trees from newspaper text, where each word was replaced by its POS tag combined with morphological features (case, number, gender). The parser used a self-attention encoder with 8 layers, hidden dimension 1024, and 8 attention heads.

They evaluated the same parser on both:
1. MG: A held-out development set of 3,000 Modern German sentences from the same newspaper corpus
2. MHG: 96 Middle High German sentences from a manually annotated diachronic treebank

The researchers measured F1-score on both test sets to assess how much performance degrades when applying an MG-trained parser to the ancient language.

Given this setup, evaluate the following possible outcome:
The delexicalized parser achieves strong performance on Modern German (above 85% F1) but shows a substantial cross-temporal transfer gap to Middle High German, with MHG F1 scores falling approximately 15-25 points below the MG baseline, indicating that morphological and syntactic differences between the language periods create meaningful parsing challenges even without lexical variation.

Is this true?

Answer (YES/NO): NO